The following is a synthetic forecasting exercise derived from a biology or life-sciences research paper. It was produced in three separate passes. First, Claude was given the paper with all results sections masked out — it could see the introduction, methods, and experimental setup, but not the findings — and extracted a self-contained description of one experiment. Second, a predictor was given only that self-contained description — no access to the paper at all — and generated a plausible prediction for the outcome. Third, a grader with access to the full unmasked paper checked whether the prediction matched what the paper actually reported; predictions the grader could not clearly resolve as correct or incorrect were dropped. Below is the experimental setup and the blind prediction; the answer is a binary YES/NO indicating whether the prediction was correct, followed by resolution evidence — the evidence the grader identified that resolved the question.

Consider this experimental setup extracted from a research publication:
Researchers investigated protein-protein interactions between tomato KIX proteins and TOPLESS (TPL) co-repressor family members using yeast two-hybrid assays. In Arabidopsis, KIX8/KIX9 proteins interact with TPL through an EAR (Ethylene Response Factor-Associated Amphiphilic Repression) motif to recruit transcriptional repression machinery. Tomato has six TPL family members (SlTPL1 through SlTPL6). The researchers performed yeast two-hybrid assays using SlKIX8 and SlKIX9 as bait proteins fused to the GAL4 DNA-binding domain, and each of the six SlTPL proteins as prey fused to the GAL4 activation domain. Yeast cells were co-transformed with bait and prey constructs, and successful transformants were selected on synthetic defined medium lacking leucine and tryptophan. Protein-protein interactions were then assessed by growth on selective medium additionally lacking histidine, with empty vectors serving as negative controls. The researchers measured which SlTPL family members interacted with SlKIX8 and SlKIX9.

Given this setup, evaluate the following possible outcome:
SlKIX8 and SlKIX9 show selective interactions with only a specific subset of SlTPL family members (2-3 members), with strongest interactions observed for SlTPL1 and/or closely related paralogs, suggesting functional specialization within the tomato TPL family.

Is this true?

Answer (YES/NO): NO